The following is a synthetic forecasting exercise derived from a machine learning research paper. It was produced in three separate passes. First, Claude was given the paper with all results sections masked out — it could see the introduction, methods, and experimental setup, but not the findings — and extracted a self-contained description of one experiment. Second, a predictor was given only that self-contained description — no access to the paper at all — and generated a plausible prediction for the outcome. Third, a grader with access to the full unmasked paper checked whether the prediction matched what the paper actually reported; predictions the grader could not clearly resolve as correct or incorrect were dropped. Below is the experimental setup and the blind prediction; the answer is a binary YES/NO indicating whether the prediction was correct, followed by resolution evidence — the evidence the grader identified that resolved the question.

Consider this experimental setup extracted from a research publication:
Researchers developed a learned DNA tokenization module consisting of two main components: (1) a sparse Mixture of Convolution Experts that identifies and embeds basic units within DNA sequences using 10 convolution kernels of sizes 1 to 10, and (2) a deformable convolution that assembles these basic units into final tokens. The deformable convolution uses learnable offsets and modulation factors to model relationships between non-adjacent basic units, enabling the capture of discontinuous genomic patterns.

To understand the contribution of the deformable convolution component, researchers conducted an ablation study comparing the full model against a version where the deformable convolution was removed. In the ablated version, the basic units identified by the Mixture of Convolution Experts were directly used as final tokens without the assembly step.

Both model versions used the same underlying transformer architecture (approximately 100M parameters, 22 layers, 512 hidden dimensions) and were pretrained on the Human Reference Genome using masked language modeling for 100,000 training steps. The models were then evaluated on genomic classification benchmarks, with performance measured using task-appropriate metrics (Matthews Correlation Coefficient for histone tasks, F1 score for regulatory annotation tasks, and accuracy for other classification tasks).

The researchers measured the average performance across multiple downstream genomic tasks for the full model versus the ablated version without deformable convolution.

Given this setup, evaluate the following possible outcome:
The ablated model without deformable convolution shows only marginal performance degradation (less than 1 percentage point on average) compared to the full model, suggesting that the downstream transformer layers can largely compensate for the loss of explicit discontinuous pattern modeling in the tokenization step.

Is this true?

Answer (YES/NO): NO